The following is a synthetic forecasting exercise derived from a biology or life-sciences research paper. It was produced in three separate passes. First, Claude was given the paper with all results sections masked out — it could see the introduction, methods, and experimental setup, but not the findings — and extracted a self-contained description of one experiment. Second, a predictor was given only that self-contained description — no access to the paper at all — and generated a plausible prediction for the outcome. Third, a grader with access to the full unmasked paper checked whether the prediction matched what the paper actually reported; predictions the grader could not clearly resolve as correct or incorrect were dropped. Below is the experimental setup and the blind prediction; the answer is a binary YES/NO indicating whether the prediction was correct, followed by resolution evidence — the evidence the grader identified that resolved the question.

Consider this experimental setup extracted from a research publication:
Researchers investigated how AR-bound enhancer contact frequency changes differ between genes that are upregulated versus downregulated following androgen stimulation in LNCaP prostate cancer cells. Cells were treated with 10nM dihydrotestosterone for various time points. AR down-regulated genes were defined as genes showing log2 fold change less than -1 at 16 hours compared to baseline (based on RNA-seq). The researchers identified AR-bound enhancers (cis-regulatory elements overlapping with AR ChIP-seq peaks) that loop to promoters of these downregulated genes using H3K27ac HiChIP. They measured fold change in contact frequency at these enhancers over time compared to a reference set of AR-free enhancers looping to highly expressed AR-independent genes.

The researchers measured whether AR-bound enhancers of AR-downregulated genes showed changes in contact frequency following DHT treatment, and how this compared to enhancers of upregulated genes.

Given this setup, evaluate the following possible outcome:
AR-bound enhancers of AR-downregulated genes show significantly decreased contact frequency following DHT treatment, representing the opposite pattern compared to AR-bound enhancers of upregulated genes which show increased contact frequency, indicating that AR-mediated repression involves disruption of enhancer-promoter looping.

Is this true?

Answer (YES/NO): NO